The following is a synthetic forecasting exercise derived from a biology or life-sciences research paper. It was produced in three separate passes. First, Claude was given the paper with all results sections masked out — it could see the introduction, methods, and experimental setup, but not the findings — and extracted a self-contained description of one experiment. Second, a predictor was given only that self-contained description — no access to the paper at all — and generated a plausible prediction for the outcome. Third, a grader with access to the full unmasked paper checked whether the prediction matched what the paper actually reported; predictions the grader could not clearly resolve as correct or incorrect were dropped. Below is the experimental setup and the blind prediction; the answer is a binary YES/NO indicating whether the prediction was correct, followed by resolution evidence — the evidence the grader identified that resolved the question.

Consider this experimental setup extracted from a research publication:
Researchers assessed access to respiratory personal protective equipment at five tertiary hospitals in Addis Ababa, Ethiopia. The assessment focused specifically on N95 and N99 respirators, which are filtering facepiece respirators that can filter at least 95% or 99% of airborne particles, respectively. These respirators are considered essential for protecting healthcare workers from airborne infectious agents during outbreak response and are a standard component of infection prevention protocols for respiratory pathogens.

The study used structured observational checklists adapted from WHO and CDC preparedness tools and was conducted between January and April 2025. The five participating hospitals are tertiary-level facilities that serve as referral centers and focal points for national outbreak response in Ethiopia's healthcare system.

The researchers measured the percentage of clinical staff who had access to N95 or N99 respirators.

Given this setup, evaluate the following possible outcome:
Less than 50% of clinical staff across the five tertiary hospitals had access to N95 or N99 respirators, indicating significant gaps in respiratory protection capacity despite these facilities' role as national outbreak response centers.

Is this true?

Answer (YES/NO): YES